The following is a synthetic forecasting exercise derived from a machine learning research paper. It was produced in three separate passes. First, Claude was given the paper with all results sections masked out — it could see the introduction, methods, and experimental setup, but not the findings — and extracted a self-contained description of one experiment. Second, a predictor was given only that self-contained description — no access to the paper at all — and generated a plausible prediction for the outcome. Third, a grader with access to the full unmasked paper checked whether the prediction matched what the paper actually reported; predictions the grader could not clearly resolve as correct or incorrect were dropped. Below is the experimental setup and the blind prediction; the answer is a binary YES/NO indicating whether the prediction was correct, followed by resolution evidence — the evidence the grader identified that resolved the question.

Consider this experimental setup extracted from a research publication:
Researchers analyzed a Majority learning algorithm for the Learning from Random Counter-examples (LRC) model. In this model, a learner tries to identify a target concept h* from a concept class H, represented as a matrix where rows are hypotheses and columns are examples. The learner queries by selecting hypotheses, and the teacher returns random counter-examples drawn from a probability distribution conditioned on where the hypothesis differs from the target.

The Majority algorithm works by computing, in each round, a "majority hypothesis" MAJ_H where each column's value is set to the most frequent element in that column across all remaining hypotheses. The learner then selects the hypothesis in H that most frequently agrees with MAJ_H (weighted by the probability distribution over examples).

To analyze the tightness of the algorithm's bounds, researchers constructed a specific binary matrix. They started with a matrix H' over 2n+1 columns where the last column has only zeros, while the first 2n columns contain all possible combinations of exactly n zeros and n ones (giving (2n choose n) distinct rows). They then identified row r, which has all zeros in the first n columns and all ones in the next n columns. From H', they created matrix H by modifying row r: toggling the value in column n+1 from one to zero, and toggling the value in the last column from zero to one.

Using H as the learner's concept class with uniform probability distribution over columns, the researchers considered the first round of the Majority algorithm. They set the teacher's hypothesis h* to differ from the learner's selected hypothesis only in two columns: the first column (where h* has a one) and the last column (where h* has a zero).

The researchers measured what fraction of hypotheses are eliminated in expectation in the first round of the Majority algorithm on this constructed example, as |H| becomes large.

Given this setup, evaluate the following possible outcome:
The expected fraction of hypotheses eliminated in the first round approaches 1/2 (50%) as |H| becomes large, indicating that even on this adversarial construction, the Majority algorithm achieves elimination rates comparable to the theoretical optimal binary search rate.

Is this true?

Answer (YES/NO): NO